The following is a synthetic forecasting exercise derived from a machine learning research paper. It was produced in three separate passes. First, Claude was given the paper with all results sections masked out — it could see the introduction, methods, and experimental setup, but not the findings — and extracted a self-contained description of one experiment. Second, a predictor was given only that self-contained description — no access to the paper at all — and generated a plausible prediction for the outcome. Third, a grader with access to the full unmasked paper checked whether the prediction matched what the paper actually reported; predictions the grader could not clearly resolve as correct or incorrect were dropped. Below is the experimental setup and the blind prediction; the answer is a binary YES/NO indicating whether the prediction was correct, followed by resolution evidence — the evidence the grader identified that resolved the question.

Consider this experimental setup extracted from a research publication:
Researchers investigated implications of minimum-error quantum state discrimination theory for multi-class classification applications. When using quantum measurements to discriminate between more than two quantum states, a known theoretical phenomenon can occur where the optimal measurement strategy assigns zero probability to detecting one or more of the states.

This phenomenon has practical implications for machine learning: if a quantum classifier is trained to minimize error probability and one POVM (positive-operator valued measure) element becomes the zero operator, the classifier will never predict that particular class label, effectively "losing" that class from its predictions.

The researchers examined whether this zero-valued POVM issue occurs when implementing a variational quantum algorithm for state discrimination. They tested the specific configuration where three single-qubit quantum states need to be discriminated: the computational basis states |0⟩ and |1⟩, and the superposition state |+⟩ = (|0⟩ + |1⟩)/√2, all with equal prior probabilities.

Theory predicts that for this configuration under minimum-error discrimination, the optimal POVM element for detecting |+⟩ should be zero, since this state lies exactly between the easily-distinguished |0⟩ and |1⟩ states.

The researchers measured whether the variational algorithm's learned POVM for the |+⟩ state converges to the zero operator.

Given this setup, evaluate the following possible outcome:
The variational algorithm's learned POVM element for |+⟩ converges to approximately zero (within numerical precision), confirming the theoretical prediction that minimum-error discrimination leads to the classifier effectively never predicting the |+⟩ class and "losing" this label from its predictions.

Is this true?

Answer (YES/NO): YES